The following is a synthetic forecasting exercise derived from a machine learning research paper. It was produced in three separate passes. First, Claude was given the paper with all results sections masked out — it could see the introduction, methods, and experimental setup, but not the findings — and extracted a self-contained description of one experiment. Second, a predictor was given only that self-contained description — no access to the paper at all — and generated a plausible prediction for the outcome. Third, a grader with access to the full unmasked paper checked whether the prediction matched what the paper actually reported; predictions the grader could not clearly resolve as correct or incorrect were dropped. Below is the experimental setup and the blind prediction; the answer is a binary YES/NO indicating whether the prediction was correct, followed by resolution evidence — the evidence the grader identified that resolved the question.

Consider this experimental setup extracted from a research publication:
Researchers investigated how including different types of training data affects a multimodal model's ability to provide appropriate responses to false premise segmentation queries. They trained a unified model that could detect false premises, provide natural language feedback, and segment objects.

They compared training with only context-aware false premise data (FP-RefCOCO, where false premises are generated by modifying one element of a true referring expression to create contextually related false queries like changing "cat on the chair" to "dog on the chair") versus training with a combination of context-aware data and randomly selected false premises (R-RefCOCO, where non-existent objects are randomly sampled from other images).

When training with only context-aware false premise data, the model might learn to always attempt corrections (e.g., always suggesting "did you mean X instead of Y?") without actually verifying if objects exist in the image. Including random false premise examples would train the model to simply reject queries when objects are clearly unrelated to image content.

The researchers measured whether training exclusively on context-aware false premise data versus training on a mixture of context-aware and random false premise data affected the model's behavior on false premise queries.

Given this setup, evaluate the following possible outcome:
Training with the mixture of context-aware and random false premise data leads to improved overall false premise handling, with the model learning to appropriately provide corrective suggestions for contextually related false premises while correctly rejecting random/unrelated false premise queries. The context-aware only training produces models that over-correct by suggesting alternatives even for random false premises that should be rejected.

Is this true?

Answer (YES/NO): YES